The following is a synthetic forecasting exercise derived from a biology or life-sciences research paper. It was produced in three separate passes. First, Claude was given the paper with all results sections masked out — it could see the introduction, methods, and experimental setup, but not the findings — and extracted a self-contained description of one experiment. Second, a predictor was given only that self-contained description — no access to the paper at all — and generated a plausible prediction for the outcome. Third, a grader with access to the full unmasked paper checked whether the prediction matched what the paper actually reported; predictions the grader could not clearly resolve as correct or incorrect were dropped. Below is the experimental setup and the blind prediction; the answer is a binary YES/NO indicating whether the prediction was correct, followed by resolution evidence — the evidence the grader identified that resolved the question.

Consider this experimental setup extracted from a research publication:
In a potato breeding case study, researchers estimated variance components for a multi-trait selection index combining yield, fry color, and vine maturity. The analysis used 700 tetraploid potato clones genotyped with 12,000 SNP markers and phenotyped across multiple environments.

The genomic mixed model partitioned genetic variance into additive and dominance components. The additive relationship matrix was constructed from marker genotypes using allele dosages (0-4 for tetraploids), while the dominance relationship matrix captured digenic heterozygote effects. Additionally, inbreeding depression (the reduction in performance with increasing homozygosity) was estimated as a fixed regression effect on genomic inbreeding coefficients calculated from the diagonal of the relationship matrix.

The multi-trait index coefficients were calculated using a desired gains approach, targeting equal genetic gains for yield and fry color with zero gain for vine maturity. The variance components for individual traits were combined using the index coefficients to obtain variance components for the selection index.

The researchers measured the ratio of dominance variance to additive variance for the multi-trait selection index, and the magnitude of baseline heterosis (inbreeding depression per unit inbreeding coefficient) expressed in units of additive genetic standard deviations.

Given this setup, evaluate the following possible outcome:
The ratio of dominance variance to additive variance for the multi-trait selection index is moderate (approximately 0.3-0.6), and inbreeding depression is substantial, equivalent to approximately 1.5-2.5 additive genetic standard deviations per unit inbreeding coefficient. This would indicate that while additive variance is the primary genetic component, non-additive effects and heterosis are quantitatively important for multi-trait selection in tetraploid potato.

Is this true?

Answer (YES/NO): NO